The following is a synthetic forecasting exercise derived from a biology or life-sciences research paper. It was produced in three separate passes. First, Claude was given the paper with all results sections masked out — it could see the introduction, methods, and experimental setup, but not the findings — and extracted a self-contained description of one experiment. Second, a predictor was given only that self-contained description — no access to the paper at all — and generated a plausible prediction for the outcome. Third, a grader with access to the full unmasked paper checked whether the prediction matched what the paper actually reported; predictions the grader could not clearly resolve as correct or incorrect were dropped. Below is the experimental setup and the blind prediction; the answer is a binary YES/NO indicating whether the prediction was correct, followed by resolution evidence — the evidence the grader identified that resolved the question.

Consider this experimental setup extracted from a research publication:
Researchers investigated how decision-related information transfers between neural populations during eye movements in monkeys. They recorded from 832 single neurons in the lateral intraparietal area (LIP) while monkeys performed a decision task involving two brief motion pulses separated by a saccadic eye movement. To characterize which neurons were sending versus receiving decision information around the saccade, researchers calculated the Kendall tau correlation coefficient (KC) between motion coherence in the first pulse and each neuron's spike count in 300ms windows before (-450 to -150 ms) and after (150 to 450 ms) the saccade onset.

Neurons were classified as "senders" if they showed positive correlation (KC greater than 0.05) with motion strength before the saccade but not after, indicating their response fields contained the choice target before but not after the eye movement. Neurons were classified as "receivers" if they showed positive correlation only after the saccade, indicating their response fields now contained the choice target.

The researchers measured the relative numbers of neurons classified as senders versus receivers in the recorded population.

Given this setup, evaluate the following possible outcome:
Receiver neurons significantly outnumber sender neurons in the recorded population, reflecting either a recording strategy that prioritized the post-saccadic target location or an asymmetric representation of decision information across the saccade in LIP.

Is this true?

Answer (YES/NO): YES